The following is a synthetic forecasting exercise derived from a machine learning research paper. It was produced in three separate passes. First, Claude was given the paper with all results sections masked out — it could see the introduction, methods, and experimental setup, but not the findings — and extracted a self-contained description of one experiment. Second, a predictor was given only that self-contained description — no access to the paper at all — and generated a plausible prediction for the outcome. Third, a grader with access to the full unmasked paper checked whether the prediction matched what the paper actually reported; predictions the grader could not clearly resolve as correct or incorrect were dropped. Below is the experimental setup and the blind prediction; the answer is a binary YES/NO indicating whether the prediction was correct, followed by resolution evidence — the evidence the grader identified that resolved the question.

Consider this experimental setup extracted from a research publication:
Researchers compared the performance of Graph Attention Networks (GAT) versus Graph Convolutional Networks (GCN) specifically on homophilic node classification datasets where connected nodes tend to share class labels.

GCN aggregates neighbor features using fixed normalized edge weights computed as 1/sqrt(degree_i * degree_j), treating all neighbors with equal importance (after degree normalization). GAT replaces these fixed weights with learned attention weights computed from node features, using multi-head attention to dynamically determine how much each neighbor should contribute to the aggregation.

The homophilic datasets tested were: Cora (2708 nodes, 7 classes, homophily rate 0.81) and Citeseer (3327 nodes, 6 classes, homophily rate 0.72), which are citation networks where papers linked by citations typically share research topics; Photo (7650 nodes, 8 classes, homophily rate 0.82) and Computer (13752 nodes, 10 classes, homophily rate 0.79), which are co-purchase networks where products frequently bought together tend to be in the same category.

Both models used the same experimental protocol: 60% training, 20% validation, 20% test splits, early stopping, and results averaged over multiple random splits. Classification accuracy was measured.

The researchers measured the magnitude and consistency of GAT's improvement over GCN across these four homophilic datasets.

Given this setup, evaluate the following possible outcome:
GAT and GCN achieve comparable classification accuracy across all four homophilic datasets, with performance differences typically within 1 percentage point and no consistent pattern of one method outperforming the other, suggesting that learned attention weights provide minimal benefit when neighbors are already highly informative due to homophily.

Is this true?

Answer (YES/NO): YES